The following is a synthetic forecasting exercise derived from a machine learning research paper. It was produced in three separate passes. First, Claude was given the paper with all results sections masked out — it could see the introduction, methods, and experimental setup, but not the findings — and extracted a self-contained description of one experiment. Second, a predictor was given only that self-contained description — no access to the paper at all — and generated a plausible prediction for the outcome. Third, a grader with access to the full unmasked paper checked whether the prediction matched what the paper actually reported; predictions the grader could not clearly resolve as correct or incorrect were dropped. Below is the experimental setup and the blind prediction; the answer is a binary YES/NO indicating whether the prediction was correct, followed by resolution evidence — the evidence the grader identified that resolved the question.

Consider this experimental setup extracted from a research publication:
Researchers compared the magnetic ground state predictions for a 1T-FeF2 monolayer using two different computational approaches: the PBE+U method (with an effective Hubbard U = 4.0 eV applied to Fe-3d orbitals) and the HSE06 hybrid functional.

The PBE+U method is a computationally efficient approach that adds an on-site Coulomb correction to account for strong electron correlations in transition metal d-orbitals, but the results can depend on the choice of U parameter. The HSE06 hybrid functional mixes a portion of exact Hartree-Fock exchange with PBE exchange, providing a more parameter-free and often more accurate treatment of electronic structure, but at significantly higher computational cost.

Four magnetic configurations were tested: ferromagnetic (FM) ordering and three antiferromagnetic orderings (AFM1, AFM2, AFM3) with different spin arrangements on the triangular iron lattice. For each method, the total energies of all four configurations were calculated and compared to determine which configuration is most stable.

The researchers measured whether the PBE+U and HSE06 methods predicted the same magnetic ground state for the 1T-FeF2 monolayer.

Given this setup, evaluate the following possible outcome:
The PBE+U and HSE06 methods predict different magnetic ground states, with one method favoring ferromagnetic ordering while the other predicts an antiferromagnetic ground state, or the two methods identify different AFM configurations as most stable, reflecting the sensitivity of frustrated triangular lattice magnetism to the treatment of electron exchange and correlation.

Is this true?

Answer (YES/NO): NO